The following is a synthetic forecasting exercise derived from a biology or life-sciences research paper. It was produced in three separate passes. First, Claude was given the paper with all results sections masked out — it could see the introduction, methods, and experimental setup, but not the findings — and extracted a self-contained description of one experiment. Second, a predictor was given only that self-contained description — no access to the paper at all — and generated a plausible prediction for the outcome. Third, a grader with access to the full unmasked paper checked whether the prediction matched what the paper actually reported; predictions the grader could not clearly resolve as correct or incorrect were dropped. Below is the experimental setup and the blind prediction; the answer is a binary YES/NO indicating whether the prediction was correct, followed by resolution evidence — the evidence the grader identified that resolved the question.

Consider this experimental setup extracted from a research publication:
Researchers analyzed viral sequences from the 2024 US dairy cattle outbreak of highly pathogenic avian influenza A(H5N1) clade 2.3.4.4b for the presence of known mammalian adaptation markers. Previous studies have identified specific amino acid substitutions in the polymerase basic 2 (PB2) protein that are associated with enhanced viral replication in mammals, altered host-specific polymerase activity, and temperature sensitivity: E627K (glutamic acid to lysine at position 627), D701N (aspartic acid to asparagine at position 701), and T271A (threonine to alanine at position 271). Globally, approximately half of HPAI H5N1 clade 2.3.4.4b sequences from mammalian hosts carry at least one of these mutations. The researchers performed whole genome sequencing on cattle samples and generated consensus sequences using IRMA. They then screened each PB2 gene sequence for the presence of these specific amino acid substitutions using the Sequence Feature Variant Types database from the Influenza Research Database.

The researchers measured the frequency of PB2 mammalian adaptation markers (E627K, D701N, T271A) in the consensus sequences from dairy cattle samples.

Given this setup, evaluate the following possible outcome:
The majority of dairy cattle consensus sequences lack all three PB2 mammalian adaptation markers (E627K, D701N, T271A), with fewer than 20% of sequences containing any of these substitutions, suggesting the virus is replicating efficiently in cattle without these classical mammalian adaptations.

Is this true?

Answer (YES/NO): YES